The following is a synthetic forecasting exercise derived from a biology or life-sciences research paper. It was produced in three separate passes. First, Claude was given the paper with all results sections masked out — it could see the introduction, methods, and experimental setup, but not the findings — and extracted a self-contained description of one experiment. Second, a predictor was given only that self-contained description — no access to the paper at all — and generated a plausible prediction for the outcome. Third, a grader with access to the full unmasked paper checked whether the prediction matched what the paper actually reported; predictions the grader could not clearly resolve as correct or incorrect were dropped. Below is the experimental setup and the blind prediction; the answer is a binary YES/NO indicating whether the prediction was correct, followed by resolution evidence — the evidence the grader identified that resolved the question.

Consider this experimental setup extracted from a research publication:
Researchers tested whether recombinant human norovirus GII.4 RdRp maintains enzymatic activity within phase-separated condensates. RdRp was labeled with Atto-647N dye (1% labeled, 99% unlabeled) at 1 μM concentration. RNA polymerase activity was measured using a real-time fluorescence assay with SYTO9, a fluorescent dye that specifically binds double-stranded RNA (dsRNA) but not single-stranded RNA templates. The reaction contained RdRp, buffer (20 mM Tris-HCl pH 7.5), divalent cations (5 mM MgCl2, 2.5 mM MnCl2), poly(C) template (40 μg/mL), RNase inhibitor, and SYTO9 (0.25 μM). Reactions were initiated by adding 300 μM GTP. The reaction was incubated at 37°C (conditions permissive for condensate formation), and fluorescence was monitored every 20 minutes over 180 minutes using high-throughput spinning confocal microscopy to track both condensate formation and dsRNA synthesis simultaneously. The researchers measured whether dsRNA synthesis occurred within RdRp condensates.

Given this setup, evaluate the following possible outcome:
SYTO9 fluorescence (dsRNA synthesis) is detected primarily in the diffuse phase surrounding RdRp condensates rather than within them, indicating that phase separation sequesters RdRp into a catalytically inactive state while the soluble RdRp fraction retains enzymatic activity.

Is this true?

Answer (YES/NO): NO